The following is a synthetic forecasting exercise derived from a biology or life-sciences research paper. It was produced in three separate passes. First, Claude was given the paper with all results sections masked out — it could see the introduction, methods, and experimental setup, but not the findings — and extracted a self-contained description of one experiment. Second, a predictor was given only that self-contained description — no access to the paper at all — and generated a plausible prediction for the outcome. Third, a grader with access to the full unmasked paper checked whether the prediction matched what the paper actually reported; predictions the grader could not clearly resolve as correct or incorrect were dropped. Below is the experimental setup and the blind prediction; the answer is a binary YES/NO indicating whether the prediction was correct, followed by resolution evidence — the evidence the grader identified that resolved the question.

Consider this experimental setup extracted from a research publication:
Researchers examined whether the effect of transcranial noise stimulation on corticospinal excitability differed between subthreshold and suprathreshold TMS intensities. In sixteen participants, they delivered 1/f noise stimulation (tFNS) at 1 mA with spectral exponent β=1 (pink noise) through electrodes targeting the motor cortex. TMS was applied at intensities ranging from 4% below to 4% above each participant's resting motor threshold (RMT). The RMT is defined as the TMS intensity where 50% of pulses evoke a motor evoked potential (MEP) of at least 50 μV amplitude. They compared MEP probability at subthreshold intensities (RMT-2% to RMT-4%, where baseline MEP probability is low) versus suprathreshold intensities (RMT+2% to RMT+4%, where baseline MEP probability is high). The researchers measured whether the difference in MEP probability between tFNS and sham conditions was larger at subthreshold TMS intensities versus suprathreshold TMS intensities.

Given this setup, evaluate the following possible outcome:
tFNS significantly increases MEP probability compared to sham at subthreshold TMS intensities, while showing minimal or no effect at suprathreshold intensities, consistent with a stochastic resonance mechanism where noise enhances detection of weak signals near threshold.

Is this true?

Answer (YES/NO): NO